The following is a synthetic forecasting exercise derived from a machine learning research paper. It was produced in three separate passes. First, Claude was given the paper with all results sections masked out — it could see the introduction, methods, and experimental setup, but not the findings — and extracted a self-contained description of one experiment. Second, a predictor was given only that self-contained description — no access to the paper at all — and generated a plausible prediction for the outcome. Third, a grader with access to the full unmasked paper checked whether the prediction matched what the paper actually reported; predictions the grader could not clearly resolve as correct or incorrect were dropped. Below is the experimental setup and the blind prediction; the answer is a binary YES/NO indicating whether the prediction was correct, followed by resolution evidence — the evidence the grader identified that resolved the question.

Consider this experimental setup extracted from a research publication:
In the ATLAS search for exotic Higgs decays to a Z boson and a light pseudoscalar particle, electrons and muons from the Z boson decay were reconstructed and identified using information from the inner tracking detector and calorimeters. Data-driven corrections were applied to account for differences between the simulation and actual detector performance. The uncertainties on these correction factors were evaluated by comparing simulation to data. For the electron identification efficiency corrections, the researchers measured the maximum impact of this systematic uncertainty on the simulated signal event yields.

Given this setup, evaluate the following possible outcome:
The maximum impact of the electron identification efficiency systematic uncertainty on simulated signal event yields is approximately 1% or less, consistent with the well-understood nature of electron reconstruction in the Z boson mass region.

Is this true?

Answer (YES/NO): NO